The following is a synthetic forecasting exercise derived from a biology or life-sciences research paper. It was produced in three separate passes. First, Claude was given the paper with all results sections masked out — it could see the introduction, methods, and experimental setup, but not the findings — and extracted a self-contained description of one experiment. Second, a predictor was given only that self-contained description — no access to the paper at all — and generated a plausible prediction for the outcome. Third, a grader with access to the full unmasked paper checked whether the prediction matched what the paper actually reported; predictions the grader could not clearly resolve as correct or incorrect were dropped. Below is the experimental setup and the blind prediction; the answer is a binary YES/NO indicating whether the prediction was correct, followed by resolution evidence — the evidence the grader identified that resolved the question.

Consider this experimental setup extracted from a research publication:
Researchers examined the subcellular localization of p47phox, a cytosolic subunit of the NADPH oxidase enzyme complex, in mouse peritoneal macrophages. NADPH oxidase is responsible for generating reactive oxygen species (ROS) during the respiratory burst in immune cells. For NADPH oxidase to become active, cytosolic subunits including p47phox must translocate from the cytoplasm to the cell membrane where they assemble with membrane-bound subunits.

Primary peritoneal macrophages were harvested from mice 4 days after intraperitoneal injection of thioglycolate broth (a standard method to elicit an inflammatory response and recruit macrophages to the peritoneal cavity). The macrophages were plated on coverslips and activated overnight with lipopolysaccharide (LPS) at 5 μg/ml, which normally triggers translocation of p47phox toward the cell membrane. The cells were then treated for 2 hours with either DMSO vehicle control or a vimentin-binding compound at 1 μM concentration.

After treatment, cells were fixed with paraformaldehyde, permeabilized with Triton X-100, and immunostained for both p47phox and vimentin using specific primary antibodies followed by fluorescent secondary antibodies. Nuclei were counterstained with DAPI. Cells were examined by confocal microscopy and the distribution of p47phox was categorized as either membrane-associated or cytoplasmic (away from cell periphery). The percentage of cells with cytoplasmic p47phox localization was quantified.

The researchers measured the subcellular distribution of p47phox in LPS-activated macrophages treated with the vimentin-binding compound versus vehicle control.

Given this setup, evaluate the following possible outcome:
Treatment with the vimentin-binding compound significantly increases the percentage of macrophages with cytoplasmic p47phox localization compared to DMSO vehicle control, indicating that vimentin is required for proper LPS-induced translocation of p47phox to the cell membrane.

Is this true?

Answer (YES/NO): NO